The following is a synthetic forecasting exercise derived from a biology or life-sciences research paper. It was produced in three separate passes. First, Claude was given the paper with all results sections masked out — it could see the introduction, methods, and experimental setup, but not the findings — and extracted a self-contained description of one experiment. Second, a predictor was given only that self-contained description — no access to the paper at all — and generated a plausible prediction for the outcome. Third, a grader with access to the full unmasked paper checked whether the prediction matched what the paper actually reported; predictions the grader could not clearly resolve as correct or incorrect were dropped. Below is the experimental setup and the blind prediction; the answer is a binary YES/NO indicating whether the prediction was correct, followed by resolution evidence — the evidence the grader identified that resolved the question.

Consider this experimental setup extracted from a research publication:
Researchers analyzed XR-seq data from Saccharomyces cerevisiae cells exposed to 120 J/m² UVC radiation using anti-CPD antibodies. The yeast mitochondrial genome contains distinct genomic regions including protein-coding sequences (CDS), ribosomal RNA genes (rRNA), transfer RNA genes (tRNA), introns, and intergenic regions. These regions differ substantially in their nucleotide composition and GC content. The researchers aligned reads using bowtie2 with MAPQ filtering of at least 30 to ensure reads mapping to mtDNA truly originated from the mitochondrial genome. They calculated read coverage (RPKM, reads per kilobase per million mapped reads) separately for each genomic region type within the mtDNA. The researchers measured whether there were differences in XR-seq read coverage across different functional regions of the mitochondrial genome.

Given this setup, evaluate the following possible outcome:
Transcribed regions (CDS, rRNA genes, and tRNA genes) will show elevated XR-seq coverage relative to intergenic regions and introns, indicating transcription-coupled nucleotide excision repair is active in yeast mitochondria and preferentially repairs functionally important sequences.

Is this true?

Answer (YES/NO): NO